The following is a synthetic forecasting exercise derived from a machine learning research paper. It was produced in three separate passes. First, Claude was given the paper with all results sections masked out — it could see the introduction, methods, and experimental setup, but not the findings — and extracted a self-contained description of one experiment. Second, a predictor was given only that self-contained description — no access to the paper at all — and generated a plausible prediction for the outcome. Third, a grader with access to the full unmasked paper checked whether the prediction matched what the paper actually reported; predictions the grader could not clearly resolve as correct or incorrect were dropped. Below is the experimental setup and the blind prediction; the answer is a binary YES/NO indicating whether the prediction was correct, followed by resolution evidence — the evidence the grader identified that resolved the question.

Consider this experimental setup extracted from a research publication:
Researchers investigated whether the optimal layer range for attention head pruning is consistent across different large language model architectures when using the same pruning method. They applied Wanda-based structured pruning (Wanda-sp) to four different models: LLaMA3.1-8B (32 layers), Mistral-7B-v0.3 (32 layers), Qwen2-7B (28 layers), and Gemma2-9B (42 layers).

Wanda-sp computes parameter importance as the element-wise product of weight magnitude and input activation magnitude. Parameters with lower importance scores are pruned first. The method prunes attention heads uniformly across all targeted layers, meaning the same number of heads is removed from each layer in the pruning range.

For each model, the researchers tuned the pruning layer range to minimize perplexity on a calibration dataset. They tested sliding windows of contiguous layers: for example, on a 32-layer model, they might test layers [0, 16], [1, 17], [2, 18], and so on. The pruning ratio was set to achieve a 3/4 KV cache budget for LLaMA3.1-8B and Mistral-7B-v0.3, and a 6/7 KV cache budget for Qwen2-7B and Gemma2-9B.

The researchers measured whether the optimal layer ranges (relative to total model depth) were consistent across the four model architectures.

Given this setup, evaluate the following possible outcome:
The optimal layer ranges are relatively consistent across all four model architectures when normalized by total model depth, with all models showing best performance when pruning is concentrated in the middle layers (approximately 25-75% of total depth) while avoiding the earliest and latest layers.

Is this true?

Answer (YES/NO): NO